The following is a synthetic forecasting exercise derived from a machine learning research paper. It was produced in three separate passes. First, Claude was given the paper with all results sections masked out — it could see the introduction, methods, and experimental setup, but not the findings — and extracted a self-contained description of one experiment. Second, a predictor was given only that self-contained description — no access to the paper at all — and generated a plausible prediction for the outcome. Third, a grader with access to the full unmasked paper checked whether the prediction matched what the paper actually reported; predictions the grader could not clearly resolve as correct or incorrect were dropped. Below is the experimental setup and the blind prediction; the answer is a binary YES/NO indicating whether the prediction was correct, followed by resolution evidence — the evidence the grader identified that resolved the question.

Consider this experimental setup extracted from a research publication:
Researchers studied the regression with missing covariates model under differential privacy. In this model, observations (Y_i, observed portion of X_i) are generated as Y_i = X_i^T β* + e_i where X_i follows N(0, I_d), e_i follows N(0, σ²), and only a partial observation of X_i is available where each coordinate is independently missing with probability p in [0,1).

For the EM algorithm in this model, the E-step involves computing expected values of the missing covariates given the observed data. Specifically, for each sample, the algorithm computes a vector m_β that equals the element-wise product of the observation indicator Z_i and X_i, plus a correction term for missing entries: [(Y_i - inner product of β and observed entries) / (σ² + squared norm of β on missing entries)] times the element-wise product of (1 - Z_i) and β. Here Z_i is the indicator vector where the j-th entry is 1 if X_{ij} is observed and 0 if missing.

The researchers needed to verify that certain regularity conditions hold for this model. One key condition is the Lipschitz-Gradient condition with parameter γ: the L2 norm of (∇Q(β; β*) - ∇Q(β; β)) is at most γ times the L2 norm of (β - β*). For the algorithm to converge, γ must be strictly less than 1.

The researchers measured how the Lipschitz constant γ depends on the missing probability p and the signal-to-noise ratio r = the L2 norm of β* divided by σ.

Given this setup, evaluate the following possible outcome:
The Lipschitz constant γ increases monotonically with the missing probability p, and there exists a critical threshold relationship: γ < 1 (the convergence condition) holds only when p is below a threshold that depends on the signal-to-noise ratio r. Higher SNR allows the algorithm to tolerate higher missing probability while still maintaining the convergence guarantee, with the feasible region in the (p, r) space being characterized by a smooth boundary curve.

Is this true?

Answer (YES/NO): NO